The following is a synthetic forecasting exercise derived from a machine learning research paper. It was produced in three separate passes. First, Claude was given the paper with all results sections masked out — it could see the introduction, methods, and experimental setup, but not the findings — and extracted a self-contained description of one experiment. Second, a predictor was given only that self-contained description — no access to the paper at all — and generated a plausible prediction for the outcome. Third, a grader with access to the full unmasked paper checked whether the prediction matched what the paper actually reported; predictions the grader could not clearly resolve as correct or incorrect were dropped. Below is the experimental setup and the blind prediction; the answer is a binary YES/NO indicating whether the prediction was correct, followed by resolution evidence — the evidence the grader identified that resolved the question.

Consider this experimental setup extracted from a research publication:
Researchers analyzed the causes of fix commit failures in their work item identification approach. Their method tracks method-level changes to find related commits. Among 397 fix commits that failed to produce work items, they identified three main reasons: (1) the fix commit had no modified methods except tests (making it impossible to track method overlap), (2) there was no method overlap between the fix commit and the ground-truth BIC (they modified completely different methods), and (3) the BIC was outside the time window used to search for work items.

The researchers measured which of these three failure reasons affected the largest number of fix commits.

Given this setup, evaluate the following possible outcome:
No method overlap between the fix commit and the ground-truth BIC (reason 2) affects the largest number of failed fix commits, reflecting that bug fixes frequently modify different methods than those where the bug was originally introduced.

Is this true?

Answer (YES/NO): NO